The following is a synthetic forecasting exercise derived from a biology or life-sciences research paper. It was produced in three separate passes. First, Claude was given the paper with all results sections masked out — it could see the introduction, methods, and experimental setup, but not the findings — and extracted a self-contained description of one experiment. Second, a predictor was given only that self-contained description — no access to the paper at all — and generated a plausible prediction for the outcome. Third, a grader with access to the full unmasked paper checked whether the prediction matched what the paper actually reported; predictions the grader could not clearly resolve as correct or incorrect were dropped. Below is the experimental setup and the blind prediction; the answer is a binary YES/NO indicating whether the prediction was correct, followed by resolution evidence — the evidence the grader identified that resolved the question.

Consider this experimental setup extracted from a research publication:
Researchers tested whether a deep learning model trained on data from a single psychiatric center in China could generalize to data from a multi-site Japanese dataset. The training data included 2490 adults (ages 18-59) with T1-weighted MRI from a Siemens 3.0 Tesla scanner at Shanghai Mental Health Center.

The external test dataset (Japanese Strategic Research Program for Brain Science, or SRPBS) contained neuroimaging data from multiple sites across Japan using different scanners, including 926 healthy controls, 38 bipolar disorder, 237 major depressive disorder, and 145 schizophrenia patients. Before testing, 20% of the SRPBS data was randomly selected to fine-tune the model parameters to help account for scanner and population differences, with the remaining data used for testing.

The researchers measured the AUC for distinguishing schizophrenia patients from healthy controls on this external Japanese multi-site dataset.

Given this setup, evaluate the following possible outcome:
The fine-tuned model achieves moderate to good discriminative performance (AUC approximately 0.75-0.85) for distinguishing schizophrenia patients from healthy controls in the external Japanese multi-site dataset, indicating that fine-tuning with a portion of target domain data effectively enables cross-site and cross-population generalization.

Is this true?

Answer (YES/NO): YES